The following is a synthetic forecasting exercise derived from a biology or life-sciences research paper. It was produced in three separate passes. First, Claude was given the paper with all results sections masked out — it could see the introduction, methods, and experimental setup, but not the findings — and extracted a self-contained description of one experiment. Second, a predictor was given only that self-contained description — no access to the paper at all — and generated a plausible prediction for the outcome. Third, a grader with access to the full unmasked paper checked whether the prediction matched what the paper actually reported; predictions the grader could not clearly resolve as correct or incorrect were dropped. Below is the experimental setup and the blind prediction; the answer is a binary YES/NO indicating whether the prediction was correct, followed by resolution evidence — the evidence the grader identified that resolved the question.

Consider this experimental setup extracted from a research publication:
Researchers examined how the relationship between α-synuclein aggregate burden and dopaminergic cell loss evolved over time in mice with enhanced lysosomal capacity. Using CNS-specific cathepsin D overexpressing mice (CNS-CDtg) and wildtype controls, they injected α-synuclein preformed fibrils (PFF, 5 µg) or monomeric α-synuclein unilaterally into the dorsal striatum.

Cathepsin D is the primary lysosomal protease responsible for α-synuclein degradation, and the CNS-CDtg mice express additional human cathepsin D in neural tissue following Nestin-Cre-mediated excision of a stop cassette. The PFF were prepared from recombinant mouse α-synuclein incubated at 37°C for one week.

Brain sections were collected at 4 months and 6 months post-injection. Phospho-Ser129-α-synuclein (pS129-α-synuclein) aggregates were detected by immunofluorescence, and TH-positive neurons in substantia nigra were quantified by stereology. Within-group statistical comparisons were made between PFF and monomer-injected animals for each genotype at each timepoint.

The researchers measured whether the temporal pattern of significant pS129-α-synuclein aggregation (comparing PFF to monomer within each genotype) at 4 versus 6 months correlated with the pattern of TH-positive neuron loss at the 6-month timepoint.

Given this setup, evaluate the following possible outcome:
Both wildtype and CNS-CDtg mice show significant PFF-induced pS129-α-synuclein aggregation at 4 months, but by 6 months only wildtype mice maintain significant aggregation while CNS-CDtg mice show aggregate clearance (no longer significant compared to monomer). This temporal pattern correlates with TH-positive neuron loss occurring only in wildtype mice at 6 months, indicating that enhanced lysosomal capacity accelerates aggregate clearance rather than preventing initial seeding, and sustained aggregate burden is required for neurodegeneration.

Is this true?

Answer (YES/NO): NO